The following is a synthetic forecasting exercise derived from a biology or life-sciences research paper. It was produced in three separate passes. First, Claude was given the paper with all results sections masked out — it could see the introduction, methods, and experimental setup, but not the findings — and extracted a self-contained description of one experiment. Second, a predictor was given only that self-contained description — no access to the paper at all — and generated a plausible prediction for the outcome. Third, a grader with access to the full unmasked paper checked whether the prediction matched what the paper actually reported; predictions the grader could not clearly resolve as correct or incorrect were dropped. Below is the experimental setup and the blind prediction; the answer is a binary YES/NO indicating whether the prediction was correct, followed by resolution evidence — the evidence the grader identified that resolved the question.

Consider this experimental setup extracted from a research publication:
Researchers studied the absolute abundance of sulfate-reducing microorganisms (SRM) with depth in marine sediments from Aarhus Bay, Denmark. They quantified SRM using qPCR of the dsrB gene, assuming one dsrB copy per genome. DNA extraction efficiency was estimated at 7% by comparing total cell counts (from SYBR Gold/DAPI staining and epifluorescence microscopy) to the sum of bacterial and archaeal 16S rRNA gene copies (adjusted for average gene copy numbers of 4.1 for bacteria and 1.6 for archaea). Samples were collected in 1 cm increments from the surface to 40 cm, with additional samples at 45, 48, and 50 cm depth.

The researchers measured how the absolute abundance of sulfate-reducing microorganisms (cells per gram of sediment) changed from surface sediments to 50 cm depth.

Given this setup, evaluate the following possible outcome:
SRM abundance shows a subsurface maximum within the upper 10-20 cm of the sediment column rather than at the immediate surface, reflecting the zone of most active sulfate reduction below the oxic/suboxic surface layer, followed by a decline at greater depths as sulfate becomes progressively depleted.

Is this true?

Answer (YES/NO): NO